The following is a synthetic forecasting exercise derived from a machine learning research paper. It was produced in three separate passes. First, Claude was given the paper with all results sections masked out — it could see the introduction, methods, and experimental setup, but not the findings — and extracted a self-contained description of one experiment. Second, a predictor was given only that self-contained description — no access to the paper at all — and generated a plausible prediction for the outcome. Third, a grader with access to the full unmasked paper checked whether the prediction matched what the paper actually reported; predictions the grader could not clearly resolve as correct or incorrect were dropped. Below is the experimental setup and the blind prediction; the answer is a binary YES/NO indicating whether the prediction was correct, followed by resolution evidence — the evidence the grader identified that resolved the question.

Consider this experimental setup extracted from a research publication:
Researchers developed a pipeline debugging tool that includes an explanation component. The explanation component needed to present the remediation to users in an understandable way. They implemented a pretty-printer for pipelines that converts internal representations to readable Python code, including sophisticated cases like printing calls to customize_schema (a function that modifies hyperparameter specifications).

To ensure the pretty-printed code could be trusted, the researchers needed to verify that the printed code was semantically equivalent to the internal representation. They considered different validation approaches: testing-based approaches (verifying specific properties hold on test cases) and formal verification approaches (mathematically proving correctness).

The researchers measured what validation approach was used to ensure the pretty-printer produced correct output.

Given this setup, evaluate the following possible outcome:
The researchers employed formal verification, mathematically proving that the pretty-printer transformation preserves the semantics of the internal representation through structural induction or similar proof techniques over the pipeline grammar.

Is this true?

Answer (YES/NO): NO